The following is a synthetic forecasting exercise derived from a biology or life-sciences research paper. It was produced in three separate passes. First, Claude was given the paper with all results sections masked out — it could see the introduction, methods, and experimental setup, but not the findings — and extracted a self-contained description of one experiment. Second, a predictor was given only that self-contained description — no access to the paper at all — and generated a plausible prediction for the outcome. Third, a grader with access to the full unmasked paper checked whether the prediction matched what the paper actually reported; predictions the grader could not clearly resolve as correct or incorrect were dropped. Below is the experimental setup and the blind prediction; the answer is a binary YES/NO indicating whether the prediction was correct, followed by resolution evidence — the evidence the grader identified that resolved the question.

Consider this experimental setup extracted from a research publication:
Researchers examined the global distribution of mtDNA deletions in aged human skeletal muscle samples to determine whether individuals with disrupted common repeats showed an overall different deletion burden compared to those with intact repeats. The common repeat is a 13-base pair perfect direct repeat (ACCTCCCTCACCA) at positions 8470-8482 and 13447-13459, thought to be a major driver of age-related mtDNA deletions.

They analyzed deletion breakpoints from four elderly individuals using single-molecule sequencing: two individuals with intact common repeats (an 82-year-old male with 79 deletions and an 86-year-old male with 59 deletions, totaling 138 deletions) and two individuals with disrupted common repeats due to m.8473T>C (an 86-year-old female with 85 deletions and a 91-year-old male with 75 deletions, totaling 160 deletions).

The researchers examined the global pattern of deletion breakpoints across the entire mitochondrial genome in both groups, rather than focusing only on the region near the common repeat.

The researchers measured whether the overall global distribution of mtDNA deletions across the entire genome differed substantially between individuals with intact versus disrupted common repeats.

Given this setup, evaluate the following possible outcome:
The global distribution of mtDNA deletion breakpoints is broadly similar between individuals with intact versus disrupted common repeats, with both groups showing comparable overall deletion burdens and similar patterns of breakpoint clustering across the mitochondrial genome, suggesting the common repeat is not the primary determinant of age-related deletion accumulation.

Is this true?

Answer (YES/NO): NO